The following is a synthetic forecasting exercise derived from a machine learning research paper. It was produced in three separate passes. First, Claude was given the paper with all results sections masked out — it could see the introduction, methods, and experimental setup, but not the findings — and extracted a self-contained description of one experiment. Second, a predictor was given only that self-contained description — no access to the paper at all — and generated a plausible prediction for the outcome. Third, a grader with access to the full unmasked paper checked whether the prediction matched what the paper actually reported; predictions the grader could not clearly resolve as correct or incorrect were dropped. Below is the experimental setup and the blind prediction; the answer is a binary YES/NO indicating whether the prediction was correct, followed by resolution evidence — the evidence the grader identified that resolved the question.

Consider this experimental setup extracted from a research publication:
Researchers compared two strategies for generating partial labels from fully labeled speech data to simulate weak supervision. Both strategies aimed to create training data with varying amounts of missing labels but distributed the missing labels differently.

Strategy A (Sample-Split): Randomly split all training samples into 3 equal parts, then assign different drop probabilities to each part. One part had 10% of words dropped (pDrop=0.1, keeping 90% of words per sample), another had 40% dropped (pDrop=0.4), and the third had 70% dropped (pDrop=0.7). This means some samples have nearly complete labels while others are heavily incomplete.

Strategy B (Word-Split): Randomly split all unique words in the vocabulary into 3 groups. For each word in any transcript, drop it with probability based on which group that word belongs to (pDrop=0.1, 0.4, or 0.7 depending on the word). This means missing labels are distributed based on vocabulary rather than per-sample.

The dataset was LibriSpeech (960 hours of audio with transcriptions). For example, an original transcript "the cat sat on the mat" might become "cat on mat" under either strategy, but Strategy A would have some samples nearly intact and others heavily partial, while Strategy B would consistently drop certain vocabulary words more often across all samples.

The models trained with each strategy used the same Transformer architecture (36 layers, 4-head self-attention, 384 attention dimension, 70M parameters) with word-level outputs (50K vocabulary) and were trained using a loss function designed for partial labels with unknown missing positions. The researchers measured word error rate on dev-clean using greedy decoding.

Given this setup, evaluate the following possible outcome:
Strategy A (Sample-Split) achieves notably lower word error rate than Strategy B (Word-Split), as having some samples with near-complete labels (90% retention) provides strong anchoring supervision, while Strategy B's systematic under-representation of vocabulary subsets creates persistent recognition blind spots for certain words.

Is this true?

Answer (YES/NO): YES